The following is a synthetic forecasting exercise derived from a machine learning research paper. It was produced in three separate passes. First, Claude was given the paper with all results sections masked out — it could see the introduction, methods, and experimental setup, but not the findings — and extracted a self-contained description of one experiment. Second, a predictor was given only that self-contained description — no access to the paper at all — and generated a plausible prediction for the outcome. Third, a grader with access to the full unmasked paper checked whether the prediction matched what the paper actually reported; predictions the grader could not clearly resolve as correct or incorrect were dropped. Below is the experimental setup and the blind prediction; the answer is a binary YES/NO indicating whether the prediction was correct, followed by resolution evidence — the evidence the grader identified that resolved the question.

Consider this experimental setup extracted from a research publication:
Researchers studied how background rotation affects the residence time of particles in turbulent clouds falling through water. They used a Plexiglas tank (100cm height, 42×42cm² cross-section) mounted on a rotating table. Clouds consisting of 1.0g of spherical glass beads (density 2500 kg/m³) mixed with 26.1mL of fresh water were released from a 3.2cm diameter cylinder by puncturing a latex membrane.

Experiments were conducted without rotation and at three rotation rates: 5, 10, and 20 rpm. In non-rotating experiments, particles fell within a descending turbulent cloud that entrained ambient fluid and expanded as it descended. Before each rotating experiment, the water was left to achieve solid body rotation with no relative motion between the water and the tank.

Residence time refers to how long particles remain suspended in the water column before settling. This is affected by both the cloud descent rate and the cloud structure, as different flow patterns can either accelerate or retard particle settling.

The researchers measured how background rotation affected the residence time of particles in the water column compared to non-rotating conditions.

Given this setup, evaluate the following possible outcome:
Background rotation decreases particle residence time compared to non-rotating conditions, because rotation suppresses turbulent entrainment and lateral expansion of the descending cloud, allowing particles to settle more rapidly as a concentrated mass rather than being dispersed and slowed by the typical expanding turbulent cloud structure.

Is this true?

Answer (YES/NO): NO